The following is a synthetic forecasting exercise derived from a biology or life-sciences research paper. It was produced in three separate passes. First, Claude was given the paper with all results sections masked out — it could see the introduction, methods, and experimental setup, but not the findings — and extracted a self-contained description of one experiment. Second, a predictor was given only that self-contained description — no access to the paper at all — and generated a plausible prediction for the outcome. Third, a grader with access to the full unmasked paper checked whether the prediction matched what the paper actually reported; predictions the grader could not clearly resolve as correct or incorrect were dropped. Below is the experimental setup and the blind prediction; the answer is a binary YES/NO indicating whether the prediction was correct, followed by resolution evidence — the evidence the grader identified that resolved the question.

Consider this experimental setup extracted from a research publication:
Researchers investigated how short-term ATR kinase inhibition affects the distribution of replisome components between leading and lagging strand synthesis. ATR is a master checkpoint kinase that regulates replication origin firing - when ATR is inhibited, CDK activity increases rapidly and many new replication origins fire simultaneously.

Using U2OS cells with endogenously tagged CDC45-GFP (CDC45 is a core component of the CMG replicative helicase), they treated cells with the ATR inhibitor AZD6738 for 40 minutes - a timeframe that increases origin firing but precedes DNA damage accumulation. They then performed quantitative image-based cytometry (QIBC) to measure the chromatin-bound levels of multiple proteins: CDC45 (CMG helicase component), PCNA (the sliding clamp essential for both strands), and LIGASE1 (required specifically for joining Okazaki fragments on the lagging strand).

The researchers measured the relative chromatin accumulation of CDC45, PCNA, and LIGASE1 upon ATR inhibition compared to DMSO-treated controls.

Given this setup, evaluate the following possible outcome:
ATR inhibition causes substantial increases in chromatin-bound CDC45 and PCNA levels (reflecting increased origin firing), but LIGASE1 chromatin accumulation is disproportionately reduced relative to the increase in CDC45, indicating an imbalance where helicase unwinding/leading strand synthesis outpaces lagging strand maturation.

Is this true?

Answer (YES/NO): NO